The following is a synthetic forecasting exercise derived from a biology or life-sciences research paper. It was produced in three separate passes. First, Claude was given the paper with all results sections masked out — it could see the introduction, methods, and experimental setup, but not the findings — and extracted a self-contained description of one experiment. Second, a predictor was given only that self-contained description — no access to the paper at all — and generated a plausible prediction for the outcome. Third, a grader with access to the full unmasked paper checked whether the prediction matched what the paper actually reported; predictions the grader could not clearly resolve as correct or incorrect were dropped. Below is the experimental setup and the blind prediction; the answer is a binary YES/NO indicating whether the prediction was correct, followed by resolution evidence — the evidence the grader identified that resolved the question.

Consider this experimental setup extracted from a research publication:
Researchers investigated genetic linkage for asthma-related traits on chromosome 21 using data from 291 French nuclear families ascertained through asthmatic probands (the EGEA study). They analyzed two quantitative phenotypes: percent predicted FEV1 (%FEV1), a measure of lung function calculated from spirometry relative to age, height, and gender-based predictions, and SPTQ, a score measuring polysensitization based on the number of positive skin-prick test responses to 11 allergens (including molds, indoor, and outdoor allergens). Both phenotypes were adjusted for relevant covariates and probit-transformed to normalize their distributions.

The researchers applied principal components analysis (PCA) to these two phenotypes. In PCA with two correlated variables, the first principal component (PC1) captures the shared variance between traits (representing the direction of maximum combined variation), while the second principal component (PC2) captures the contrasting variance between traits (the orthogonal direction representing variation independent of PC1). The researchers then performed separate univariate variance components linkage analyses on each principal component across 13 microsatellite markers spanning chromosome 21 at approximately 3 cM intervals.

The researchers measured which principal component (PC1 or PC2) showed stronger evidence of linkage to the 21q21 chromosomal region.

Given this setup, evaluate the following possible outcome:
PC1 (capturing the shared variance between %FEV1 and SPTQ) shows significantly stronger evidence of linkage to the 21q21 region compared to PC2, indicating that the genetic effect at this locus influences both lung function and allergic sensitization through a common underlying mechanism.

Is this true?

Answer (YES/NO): NO